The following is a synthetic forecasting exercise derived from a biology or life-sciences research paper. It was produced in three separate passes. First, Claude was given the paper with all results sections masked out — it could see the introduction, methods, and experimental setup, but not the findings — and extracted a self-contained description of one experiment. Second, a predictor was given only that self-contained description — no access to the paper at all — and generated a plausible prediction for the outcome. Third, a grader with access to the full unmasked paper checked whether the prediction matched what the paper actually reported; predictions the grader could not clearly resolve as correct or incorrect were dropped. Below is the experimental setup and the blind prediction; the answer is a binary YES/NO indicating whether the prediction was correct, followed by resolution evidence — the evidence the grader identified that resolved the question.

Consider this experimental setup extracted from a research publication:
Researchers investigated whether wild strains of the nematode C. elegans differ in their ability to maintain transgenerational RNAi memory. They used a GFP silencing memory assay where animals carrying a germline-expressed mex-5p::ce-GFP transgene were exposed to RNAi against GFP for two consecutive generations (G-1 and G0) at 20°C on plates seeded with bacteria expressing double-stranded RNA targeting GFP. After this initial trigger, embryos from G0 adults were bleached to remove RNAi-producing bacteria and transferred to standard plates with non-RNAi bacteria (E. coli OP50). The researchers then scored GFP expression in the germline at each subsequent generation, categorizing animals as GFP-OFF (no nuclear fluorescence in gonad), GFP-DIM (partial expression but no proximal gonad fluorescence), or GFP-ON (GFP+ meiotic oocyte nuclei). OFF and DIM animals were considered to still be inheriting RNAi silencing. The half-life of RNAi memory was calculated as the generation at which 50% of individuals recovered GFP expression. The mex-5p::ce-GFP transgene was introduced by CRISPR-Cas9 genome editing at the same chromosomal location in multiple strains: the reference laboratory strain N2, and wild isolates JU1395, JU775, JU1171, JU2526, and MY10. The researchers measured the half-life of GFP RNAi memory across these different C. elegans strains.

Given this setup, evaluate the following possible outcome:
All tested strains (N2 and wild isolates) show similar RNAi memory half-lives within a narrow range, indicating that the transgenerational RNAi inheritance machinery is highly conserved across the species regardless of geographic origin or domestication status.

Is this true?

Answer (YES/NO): NO